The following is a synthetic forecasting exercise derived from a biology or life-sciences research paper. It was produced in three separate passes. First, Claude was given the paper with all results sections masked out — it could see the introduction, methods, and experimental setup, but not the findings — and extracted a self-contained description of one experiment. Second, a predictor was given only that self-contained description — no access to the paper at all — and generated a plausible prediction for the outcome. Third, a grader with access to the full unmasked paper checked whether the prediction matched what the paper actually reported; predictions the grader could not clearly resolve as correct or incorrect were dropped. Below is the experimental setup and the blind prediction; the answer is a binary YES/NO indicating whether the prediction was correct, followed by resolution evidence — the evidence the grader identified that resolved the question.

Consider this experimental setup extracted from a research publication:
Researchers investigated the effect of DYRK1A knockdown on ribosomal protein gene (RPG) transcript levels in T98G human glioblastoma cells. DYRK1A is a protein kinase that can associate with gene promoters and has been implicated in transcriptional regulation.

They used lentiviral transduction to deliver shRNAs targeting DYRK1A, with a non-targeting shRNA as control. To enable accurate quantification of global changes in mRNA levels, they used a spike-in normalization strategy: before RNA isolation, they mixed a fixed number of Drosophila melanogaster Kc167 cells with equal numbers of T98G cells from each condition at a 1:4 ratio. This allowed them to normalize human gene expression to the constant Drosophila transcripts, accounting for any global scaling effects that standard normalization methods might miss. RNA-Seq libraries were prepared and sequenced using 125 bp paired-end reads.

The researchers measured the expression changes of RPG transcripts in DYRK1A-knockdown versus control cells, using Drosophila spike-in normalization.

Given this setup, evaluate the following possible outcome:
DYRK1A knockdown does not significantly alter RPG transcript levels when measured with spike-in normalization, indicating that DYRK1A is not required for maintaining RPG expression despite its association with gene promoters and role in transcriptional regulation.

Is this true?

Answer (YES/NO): NO